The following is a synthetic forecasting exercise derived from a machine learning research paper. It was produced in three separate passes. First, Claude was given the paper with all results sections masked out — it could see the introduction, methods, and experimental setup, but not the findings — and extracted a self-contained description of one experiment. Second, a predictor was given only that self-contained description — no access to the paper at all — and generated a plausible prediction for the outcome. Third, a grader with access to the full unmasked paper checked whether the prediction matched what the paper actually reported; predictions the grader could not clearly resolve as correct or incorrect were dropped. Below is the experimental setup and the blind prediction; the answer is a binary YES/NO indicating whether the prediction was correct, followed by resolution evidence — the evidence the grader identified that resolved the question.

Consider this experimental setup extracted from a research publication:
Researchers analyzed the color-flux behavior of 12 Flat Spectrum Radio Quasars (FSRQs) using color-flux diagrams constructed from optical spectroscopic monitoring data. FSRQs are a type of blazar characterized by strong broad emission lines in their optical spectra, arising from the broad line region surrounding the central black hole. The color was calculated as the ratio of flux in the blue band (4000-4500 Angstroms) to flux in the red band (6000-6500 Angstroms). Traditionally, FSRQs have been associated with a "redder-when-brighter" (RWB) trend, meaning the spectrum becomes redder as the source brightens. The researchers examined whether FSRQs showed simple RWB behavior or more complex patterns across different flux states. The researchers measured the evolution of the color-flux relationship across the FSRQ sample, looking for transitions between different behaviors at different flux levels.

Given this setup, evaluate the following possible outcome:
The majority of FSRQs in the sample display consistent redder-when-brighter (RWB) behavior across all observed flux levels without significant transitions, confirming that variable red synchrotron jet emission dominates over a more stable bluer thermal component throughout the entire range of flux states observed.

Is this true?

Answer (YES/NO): NO